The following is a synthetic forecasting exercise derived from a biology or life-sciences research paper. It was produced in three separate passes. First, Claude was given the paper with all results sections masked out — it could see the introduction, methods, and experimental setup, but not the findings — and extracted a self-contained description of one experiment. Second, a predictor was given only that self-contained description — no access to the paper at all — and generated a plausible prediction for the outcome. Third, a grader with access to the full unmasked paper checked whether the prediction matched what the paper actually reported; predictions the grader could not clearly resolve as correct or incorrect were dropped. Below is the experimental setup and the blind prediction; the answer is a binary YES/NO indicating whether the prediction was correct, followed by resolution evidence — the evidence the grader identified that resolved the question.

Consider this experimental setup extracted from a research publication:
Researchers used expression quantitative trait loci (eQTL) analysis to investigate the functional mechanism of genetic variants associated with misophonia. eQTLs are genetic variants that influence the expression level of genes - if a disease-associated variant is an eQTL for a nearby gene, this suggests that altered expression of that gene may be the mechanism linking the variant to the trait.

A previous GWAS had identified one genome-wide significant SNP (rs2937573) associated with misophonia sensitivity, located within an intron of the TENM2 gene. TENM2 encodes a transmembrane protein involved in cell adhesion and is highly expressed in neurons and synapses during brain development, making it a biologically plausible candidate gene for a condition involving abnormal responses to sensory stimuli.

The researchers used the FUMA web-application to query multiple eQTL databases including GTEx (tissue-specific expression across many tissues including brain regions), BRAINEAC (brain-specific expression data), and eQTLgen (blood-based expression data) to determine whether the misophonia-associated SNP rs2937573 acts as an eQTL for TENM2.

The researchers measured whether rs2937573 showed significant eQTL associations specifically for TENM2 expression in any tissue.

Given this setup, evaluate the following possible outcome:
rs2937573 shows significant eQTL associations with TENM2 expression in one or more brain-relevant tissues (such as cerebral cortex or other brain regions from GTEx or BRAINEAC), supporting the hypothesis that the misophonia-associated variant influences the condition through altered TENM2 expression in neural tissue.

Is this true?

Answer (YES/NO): NO